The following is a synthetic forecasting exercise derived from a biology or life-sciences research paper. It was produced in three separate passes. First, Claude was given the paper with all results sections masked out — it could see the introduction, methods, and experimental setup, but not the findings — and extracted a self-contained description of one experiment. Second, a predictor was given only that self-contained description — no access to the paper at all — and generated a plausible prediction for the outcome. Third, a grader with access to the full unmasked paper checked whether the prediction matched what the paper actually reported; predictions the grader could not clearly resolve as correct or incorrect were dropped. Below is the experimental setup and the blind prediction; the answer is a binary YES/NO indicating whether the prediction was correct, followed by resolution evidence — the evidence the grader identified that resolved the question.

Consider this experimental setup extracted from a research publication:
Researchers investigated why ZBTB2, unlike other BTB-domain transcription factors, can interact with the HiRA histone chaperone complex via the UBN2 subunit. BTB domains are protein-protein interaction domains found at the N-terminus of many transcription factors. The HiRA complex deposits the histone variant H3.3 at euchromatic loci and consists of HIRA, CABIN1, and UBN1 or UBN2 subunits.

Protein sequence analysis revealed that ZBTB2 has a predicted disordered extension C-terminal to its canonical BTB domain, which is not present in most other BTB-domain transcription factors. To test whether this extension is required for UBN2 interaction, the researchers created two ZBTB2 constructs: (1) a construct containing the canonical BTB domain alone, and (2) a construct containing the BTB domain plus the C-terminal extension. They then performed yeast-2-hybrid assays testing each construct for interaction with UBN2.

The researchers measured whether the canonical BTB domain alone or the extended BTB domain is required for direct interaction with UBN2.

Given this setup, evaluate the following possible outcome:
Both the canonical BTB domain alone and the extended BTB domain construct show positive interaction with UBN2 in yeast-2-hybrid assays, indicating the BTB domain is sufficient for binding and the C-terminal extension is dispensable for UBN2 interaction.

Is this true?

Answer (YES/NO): NO